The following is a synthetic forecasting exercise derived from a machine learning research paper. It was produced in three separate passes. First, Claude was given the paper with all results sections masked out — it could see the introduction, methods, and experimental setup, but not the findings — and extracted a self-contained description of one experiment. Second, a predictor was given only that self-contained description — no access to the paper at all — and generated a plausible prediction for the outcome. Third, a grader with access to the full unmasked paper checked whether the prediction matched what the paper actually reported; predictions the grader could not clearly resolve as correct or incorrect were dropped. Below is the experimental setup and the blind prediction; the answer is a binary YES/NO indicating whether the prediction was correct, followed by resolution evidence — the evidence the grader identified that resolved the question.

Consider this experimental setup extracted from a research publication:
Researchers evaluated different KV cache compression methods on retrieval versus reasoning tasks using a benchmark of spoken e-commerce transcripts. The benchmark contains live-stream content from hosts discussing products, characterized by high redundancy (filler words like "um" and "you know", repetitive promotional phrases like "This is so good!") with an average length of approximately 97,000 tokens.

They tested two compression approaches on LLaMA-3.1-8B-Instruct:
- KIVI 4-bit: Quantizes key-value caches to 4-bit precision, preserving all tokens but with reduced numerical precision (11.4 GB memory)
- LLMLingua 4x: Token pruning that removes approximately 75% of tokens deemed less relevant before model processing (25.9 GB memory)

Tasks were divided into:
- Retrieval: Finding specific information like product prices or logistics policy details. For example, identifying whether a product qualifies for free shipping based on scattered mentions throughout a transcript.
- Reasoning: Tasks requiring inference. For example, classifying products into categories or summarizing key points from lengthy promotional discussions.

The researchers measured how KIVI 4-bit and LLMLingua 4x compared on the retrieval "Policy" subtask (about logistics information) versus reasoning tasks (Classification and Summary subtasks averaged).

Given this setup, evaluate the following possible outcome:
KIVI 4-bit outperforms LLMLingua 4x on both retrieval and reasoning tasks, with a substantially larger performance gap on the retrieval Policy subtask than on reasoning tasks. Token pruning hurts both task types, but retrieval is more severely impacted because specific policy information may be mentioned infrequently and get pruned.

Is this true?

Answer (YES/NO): NO